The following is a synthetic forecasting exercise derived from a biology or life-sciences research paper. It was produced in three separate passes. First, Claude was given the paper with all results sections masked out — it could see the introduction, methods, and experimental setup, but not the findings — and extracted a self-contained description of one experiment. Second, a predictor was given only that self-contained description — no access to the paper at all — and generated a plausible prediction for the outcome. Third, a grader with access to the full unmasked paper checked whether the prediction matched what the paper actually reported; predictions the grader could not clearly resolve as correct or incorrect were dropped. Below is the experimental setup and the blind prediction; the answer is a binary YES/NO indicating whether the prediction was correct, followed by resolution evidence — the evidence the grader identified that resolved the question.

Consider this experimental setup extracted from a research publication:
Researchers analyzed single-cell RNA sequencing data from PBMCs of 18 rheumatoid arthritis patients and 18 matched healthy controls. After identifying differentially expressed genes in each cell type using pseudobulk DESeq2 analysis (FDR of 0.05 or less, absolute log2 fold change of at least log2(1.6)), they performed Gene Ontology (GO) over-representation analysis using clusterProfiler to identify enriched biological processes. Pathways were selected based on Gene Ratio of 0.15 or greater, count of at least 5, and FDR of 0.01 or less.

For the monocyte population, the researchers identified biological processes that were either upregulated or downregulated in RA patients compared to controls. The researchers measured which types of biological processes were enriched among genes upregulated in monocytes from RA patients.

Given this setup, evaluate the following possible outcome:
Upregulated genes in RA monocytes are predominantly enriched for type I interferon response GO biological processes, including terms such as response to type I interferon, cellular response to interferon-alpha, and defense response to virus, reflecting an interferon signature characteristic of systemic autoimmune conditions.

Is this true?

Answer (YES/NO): NO